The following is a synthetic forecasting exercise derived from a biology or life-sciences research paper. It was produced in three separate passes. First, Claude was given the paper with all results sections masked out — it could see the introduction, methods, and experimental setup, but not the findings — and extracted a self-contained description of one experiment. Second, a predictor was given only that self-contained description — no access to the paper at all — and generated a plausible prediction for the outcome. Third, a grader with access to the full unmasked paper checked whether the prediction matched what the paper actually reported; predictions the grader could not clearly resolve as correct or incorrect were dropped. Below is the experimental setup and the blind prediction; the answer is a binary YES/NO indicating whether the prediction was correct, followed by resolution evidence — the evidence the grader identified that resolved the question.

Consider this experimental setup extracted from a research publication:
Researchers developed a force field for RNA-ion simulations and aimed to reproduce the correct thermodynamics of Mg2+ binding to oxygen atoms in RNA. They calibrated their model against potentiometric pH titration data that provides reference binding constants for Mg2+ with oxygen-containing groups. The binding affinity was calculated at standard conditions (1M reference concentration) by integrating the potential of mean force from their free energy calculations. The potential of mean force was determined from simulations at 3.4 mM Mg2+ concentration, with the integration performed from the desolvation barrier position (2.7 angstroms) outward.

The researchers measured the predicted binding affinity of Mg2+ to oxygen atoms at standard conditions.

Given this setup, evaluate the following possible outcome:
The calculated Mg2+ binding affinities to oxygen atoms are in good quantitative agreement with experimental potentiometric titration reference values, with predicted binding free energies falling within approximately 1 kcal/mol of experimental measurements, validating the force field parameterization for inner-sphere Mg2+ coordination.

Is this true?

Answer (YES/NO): YES